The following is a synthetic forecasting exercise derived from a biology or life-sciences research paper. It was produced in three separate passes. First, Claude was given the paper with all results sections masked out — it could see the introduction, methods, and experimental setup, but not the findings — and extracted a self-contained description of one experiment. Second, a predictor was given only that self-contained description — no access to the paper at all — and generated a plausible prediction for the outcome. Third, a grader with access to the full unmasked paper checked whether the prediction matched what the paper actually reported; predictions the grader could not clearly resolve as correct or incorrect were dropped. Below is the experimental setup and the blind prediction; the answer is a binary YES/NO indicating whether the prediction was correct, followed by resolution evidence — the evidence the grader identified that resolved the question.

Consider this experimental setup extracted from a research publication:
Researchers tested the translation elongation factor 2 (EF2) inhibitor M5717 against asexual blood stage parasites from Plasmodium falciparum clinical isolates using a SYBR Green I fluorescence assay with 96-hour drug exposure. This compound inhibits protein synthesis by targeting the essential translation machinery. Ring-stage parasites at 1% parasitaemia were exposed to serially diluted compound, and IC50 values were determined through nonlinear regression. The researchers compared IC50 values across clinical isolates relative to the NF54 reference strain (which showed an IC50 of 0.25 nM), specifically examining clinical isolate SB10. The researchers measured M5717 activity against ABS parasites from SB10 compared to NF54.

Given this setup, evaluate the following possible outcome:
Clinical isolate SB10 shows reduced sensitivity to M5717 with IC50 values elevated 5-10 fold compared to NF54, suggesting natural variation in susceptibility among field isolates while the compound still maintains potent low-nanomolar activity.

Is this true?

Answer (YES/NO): NO